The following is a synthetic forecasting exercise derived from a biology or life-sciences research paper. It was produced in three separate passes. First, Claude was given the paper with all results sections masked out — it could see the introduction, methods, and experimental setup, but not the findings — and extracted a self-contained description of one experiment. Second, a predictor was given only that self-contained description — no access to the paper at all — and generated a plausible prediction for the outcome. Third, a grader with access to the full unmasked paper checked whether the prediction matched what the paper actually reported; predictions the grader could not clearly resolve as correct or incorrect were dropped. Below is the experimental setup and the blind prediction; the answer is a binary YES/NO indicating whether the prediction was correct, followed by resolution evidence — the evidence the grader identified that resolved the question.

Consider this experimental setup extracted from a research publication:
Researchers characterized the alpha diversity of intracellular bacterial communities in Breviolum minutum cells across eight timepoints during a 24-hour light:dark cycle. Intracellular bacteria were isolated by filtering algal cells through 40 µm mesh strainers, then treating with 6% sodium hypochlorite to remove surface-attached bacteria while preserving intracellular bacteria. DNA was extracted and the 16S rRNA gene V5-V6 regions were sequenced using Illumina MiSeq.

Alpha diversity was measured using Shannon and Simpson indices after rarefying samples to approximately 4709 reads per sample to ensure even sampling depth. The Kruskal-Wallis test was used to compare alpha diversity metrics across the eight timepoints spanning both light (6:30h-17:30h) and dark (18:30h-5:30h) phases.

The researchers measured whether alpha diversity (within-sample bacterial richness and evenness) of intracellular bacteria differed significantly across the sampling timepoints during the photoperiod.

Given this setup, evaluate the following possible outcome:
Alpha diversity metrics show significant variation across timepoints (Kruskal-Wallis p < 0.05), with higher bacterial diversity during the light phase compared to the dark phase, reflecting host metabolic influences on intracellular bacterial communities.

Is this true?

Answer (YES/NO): NO